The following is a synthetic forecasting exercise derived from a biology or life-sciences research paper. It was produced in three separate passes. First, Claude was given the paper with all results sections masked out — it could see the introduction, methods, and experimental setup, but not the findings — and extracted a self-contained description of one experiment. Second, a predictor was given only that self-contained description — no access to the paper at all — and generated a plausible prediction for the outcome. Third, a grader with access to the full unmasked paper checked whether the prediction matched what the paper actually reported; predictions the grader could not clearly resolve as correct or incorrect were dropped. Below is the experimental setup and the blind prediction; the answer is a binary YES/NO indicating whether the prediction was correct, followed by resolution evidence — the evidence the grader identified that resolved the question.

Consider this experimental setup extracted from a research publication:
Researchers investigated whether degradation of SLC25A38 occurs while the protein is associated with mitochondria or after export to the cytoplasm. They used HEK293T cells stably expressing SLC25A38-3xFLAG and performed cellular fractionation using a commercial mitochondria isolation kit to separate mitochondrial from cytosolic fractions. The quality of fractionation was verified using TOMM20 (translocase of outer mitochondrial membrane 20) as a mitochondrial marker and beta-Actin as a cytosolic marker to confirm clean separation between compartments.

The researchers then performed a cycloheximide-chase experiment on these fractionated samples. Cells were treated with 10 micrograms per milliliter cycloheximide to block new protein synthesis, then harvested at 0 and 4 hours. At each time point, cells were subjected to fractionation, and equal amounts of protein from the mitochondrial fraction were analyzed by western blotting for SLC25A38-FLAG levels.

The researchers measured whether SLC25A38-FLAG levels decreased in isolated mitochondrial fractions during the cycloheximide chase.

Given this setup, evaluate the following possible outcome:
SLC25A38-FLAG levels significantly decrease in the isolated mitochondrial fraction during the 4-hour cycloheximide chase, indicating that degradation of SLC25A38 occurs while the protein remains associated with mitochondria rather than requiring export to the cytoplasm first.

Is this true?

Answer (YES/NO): YES